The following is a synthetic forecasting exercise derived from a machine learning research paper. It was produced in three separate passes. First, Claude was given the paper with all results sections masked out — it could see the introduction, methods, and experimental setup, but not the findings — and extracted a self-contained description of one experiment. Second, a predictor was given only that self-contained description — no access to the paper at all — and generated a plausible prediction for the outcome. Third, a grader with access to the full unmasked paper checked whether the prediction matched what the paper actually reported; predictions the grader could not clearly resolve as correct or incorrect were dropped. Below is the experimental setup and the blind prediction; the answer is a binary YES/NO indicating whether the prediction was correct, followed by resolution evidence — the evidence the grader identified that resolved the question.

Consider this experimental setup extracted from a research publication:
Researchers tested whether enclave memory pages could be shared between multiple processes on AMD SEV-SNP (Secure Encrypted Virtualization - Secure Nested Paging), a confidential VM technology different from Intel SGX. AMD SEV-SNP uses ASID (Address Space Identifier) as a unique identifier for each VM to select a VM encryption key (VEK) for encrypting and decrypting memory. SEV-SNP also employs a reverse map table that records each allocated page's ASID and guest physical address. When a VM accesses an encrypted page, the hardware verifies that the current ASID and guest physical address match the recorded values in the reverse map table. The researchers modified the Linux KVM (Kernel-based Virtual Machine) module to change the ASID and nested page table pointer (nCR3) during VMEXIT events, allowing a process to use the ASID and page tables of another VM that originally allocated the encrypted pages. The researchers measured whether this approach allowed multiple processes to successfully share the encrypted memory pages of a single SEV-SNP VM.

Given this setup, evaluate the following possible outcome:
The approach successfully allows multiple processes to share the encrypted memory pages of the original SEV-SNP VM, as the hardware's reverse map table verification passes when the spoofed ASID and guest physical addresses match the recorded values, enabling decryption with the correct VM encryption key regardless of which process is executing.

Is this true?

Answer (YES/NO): YES